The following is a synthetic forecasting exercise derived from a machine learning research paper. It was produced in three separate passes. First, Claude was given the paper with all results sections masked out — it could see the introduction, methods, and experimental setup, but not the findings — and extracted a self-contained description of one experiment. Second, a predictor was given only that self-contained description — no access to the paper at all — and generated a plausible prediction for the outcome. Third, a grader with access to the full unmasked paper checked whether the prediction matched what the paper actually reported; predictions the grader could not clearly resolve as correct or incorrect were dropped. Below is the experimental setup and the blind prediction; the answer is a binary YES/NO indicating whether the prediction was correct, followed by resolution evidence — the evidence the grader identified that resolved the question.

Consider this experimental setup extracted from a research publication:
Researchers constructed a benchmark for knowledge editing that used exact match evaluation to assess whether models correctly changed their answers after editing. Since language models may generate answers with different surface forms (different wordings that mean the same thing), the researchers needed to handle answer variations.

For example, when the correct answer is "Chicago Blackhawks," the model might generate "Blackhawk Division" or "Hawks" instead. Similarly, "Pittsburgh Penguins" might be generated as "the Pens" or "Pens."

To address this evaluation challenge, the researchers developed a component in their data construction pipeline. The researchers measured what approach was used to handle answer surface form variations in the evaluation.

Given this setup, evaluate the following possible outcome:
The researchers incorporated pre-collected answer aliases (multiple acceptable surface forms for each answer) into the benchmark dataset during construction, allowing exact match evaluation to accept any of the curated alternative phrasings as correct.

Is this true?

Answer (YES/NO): NO